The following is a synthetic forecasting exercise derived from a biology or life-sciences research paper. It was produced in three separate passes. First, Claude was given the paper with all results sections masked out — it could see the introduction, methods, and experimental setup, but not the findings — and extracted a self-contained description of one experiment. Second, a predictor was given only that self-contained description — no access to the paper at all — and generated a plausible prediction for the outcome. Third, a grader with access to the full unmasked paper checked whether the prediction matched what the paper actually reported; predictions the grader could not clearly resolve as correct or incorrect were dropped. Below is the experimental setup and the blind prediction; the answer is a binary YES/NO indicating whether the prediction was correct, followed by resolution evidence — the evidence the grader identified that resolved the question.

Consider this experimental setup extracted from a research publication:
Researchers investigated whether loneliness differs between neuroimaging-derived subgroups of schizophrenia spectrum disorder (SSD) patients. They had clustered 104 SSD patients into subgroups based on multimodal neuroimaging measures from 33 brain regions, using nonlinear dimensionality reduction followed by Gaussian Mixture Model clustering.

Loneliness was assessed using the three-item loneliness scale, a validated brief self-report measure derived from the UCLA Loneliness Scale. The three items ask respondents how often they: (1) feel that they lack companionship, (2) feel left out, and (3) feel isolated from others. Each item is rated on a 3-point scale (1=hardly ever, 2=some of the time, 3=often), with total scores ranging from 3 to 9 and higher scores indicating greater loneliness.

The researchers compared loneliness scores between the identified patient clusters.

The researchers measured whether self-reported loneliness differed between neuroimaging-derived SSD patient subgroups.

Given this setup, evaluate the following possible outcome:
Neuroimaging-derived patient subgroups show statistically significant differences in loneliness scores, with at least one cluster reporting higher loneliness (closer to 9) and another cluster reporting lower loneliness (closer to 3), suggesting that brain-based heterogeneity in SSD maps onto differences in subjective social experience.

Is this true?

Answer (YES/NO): NO